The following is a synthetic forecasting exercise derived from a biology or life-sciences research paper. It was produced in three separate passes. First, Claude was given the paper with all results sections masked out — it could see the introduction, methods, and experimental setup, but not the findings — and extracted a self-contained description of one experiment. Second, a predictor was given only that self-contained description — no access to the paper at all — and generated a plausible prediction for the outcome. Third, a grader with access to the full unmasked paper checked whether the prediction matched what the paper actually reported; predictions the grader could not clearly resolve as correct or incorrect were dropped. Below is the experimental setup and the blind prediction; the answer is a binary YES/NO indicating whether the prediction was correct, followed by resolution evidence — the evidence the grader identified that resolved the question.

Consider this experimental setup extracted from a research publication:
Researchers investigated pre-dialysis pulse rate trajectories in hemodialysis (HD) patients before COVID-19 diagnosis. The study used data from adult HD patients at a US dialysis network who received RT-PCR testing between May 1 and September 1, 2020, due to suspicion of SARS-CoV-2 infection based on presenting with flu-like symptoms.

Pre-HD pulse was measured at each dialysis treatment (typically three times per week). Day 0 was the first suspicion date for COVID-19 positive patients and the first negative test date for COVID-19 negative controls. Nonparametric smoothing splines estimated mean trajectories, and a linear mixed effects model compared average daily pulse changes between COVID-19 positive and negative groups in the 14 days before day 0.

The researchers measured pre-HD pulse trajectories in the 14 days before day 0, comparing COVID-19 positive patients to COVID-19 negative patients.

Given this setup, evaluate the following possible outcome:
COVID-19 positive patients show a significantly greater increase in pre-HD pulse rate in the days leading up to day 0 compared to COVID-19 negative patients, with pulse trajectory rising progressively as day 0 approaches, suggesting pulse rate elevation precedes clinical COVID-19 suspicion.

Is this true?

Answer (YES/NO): YES